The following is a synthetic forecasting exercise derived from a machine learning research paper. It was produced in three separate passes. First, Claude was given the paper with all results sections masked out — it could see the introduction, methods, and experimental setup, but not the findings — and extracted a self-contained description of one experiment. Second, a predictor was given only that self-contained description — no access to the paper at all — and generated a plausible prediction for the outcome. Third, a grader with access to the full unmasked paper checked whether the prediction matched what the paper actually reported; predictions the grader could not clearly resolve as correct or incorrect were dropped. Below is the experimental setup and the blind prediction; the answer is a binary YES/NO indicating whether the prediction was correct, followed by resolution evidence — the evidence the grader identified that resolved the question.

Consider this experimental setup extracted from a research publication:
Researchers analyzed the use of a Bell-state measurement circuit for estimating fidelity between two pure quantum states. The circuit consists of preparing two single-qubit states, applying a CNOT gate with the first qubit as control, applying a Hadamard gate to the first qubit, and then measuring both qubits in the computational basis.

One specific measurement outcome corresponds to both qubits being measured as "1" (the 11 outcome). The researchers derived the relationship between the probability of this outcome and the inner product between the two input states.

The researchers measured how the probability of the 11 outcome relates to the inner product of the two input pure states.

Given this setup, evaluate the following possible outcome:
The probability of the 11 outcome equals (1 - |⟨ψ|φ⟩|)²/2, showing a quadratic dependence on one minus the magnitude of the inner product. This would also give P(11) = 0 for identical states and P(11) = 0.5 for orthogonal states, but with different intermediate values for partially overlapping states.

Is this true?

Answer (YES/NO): NO